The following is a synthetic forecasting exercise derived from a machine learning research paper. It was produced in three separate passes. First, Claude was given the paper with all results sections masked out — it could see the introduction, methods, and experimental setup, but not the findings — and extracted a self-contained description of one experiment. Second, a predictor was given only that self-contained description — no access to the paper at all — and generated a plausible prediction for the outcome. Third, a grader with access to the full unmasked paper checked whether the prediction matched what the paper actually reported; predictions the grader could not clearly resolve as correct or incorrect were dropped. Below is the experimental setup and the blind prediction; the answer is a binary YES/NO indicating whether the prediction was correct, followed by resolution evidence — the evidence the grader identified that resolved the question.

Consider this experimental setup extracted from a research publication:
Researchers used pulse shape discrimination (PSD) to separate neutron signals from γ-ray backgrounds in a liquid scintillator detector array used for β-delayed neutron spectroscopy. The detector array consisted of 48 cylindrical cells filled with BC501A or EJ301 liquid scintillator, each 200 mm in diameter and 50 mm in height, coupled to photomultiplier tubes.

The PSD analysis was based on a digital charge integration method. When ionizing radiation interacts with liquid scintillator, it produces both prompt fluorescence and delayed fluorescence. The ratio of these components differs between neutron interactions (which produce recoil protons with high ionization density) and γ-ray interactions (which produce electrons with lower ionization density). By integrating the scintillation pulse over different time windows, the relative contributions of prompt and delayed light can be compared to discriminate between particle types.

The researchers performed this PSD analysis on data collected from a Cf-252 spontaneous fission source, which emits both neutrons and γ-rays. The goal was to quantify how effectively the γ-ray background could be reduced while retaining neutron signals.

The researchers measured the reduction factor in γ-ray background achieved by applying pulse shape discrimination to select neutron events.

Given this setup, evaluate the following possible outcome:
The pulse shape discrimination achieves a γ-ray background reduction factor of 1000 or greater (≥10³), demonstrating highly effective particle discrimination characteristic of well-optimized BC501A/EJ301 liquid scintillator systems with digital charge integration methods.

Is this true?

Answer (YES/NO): NO